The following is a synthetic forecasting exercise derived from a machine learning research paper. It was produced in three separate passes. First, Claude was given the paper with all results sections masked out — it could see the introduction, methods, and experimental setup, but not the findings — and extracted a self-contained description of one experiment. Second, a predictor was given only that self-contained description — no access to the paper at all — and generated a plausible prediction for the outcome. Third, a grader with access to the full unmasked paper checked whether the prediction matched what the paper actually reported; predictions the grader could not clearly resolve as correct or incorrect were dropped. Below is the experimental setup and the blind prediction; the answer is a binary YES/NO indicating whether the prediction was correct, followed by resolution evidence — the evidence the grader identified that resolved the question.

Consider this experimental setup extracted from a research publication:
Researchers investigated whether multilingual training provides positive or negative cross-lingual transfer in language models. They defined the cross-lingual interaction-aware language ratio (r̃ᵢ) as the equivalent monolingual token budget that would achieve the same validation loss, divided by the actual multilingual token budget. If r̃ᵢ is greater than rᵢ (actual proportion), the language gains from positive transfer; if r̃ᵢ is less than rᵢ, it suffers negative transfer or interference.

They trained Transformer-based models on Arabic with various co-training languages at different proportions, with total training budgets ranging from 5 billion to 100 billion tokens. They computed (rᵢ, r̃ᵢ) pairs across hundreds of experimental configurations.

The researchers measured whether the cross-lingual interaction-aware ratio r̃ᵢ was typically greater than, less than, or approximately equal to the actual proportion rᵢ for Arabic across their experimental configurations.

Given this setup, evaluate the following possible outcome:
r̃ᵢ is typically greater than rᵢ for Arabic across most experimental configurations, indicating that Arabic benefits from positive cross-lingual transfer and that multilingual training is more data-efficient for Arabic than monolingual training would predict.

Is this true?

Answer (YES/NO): YES